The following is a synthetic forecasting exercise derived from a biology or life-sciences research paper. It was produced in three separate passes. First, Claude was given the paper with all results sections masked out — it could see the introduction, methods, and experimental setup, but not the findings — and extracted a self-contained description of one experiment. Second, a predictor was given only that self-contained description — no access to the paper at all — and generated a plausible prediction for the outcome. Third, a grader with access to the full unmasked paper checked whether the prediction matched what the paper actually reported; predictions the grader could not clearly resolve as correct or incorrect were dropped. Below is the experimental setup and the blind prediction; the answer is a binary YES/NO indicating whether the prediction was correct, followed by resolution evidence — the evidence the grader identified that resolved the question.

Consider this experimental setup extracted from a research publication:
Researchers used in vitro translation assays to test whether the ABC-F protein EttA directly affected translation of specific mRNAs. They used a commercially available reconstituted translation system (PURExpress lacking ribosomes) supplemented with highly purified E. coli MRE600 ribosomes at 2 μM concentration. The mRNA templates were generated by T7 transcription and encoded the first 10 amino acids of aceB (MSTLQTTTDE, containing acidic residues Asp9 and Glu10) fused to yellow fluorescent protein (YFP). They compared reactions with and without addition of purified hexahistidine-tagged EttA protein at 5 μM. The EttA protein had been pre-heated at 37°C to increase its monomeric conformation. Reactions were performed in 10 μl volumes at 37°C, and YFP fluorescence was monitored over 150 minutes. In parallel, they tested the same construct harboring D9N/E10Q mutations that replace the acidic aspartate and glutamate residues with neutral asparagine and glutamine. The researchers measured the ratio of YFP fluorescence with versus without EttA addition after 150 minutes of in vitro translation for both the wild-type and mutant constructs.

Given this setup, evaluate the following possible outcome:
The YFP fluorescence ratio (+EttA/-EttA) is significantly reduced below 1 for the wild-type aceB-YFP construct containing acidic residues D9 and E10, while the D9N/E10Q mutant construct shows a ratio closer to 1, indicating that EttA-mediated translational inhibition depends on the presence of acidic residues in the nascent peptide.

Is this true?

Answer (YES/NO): NO